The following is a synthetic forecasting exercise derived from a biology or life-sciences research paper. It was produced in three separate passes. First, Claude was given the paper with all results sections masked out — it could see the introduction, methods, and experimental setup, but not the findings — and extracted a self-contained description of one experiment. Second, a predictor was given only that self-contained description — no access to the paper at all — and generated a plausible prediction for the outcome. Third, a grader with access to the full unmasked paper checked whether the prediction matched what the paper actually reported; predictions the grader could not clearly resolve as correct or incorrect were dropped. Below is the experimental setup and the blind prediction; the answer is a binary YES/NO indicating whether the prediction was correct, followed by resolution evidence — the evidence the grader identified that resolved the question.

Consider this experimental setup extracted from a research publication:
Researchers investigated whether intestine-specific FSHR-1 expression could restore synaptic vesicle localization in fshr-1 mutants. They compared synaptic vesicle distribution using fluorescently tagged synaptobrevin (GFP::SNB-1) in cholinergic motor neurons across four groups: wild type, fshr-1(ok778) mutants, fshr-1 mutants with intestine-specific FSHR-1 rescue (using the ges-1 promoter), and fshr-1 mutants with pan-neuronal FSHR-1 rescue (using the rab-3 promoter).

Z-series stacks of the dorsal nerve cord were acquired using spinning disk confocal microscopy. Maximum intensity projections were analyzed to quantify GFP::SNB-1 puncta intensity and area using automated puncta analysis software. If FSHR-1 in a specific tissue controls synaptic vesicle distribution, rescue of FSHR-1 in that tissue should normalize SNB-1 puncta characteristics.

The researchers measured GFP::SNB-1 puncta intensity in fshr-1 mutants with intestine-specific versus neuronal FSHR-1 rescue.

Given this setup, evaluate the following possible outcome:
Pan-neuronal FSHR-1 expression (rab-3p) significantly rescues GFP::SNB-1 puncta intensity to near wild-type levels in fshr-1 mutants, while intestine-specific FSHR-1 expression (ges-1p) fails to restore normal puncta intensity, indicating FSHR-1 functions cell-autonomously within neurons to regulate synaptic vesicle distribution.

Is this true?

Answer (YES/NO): NO